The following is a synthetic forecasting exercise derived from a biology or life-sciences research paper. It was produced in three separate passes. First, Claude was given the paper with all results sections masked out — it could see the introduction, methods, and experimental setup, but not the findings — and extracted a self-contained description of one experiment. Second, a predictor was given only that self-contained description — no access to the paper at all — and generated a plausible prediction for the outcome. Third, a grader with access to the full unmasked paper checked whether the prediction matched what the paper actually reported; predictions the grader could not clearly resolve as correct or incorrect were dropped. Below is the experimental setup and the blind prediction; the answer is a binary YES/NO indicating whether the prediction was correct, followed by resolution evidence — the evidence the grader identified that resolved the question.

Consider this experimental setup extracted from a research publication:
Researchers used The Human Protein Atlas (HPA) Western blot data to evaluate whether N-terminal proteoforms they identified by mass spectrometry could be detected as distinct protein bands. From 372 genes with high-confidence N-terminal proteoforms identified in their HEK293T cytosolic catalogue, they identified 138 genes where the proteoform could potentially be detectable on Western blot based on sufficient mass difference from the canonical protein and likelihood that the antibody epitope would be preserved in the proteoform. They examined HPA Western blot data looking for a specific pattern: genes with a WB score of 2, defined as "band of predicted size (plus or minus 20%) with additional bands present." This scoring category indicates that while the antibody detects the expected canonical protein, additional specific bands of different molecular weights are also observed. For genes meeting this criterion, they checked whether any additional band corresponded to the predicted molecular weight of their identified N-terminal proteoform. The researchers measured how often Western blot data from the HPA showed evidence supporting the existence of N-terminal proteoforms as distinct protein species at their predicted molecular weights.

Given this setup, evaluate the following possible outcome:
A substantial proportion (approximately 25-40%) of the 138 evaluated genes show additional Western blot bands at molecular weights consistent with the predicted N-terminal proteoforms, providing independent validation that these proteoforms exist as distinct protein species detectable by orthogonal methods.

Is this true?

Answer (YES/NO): YES